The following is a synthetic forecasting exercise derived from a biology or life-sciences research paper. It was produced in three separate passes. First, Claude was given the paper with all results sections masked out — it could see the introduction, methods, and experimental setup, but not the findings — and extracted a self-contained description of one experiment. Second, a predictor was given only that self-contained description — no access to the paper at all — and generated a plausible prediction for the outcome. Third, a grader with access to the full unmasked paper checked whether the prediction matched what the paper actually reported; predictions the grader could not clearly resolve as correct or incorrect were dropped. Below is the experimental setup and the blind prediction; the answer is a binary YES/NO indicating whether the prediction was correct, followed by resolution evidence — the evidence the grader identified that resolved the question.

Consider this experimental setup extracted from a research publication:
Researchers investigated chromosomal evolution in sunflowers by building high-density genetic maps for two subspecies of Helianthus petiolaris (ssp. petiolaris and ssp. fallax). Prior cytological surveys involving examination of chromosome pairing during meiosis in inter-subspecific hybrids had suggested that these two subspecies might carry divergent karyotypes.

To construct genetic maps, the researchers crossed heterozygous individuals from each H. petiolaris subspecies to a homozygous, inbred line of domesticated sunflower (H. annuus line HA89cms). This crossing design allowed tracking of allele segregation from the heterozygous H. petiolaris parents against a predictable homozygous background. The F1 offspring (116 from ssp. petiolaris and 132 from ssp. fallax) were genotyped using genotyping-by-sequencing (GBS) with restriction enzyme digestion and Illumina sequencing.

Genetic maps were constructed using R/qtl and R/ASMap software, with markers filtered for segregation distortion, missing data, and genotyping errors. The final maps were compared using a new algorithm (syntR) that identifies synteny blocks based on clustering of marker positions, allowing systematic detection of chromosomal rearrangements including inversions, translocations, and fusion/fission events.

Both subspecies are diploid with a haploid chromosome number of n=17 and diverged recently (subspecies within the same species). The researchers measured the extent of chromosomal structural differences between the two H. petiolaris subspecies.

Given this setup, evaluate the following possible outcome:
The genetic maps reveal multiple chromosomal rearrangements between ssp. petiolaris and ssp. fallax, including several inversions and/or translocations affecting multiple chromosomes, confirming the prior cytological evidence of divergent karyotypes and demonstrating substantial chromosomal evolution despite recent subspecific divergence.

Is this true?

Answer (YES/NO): YES